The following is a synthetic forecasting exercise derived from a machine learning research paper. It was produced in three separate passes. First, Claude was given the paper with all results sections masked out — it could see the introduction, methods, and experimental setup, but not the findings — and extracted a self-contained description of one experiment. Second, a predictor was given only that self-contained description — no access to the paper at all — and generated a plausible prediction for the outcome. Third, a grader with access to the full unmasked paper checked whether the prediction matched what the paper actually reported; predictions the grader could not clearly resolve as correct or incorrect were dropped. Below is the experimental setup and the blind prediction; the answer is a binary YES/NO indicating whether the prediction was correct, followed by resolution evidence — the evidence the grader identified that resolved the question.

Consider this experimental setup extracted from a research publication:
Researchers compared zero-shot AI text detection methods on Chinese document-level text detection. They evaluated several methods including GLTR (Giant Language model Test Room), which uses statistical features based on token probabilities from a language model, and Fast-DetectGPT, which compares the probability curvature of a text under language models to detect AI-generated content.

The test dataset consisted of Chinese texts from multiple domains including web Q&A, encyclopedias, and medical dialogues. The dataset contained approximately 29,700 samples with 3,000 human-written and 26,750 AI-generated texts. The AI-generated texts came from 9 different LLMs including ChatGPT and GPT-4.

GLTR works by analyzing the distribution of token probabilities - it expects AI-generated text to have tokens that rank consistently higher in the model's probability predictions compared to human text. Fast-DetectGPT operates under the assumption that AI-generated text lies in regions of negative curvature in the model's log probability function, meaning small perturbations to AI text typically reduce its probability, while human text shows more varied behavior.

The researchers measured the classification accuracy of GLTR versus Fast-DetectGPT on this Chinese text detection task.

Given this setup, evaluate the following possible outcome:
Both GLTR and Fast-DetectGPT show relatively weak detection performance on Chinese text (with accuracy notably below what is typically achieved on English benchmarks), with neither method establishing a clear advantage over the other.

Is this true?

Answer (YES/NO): NO